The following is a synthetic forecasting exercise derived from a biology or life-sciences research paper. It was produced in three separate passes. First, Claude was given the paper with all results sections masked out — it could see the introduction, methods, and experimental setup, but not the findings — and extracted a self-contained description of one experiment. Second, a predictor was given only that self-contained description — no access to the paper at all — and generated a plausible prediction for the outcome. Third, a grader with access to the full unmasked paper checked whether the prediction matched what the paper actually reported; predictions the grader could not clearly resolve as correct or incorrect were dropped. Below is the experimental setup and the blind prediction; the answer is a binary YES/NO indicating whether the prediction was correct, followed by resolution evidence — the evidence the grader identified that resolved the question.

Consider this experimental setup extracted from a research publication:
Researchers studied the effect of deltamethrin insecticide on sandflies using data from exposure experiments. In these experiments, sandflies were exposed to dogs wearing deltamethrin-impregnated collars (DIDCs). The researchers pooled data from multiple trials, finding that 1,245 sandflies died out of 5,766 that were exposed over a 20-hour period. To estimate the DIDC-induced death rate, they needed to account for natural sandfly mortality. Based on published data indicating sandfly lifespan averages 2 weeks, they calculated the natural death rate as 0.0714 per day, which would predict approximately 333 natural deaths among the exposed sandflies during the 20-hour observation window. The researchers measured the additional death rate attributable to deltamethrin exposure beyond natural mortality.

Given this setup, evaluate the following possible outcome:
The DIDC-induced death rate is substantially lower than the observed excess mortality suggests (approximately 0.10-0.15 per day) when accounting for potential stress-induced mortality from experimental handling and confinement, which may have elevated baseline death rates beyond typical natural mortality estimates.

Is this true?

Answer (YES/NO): NO